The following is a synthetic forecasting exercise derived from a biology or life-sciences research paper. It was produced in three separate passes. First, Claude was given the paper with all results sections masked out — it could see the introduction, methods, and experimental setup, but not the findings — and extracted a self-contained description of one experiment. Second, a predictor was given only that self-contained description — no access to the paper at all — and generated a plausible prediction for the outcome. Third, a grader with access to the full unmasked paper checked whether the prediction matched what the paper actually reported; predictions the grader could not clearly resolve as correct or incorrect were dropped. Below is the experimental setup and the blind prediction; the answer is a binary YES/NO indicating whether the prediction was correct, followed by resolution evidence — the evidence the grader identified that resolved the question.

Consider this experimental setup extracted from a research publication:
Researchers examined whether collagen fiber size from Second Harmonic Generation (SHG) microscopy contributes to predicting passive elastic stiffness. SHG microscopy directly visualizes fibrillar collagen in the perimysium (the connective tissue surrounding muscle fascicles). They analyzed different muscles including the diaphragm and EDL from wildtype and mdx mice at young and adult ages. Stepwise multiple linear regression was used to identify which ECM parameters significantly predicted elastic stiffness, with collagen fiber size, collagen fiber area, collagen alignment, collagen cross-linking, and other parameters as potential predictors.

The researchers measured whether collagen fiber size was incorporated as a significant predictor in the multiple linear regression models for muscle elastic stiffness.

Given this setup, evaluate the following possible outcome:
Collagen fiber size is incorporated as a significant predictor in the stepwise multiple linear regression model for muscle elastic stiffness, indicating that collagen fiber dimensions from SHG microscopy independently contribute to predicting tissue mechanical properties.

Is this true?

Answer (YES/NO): YES